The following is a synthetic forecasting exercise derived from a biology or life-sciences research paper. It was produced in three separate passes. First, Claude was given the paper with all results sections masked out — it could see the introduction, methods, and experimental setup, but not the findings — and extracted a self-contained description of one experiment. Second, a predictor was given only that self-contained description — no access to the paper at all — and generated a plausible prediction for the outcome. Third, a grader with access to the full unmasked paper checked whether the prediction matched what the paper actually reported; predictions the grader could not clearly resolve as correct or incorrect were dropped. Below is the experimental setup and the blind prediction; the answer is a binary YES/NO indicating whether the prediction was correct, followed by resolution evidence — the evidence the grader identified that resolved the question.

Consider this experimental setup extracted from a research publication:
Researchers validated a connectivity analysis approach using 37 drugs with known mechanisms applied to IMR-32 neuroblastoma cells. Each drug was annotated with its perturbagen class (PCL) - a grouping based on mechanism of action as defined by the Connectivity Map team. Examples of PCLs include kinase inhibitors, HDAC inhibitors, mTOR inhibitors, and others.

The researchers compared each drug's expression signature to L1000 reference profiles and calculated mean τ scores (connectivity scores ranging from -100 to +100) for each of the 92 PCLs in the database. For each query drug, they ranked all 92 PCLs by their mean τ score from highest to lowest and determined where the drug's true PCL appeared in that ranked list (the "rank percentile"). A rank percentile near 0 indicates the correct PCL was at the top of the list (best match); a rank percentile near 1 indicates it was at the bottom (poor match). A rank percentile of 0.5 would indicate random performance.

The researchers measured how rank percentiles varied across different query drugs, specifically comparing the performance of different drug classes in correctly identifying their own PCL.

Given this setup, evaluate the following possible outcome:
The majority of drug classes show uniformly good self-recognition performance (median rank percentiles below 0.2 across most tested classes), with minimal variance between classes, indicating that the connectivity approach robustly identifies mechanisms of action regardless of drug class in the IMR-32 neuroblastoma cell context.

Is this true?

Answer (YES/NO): NO